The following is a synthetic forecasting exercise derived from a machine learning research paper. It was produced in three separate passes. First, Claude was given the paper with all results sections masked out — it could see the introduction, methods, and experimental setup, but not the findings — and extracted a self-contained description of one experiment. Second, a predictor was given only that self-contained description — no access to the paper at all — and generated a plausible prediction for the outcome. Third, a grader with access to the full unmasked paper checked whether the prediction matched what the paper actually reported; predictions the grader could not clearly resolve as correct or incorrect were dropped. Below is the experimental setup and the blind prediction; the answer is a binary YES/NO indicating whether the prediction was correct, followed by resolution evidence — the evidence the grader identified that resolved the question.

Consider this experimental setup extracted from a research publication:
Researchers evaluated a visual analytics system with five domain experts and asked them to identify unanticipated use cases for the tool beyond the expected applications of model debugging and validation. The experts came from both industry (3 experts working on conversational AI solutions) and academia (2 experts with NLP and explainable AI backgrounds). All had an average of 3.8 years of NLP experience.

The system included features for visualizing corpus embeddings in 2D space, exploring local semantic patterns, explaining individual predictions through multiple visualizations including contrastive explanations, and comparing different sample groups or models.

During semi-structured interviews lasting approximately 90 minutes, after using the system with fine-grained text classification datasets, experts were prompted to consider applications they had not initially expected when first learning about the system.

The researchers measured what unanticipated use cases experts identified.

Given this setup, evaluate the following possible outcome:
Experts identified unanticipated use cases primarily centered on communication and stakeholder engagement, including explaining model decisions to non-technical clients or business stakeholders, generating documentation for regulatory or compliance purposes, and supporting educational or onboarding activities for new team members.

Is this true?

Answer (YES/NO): NO